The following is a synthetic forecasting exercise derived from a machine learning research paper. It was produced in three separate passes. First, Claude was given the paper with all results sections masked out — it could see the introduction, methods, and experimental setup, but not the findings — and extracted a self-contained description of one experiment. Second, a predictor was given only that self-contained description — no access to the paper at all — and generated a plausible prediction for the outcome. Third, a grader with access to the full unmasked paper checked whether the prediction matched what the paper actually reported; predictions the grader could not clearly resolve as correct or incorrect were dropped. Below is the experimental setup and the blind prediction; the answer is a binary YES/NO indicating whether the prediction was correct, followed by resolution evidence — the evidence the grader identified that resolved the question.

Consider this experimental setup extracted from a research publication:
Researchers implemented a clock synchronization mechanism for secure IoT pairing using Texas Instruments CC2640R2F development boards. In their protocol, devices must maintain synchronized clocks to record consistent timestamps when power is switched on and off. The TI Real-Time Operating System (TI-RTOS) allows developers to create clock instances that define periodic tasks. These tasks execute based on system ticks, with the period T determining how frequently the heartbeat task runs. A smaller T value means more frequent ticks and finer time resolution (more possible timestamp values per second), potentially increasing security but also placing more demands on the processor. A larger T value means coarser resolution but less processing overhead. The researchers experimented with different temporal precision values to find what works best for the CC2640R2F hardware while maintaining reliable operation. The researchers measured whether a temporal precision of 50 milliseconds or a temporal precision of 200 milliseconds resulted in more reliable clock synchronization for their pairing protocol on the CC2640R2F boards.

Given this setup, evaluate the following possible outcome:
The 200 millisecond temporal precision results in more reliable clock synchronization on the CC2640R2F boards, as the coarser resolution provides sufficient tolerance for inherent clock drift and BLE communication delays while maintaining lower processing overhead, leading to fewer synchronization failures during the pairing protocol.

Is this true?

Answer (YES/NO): NO